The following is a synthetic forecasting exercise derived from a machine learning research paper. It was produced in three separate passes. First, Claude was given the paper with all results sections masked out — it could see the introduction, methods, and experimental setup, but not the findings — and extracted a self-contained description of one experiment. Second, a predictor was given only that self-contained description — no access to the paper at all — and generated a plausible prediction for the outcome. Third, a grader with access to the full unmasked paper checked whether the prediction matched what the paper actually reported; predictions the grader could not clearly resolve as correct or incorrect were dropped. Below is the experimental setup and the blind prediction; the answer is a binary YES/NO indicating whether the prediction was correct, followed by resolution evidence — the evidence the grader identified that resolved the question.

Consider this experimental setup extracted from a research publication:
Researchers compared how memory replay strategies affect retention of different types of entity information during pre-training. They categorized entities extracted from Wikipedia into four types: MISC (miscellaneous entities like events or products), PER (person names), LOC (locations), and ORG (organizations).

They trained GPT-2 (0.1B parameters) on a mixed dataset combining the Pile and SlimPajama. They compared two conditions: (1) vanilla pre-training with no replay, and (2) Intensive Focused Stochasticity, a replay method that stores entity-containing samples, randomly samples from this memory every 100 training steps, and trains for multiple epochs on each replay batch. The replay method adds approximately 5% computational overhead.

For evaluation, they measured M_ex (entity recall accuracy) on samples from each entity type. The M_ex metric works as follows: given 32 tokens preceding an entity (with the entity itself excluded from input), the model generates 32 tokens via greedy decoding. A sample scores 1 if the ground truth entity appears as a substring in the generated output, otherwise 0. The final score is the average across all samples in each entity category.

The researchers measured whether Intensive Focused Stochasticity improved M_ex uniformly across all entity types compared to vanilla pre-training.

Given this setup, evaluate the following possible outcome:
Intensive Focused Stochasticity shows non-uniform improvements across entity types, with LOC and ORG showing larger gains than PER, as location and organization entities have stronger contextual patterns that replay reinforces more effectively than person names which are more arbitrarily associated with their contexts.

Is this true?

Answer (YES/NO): NO